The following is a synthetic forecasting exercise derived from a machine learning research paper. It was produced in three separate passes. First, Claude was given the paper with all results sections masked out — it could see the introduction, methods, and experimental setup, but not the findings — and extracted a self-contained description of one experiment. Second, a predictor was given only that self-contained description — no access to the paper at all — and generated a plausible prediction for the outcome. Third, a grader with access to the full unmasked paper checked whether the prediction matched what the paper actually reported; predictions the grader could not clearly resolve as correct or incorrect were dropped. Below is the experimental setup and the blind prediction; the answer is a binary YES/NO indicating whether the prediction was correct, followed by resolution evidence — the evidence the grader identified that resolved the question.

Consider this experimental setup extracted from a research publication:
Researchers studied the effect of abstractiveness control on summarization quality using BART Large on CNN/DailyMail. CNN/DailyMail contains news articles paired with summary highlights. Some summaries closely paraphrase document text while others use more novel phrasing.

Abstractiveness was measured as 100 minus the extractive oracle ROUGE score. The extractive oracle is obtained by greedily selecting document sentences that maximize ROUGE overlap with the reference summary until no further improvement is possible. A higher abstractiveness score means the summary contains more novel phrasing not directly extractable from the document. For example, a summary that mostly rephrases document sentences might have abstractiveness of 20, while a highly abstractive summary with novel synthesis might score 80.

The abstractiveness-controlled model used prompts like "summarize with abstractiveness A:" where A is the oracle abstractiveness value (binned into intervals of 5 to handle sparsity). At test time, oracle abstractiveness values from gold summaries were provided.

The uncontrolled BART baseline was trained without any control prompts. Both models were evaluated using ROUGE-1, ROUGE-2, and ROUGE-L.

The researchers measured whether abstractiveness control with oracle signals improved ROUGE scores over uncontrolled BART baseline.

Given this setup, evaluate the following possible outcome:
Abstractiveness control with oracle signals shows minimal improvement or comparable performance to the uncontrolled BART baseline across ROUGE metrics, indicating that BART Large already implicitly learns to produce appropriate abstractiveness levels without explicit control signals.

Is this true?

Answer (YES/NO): NO